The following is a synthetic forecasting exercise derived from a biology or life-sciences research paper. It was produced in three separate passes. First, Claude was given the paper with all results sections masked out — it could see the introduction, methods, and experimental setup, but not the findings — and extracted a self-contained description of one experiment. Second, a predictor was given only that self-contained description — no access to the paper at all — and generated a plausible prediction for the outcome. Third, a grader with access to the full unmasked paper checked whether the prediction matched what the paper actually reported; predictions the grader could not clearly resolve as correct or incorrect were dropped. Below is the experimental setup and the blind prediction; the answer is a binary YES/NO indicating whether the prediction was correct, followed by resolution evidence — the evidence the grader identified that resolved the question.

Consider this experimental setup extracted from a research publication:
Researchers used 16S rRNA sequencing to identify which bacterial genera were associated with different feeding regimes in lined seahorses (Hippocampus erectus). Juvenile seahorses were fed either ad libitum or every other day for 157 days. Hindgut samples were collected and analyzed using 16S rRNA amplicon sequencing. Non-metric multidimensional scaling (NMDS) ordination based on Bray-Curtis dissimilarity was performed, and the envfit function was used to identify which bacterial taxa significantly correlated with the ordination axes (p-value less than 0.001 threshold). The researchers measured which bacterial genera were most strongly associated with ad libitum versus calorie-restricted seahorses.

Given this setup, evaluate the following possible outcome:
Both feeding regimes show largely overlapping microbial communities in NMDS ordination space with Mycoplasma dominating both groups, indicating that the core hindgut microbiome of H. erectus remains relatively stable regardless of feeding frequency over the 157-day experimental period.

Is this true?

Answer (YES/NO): NO